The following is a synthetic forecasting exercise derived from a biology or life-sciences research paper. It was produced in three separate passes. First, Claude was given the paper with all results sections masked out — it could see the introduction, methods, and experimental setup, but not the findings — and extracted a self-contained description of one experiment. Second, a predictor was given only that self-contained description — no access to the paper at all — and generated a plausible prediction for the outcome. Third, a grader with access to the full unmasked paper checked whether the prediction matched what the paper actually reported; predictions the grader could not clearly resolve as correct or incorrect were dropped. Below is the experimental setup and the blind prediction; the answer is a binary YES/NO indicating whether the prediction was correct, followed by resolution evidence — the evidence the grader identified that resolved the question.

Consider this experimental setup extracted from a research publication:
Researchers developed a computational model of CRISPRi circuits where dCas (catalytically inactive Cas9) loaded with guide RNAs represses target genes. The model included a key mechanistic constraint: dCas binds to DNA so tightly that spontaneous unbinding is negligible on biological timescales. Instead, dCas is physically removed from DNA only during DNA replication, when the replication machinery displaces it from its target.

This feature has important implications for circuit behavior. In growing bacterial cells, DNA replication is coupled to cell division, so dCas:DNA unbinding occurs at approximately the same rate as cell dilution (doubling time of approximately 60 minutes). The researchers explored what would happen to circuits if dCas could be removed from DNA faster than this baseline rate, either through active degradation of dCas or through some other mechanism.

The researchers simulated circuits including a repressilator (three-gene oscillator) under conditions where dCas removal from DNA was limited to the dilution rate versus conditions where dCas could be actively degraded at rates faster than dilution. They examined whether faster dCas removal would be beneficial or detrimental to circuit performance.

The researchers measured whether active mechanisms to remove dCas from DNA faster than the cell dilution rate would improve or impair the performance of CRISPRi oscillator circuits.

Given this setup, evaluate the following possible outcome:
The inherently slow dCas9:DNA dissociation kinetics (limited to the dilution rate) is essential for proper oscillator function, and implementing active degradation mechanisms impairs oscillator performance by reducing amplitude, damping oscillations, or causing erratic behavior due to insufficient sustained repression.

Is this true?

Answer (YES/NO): NO